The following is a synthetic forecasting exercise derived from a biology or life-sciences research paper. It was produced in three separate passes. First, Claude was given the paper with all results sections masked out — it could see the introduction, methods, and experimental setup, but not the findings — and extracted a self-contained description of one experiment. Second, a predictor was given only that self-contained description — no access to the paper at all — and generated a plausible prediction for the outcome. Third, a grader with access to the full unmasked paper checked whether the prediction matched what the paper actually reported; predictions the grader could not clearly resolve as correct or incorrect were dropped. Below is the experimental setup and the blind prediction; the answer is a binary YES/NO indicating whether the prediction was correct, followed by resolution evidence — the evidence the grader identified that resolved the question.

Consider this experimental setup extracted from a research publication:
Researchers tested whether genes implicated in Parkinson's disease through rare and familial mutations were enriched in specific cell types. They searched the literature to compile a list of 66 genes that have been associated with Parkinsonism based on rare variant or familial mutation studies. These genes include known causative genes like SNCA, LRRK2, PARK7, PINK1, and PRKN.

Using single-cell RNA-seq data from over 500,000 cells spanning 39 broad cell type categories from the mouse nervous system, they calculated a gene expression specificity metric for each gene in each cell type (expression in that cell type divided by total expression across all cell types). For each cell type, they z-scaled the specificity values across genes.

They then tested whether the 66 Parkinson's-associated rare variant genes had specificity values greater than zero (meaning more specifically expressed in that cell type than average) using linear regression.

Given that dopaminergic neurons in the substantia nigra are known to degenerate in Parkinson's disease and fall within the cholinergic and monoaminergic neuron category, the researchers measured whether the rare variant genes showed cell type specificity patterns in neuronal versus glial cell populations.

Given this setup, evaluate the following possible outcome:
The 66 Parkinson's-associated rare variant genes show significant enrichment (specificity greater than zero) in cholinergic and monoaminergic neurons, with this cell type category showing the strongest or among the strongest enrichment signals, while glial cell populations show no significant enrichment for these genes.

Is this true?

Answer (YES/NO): YES